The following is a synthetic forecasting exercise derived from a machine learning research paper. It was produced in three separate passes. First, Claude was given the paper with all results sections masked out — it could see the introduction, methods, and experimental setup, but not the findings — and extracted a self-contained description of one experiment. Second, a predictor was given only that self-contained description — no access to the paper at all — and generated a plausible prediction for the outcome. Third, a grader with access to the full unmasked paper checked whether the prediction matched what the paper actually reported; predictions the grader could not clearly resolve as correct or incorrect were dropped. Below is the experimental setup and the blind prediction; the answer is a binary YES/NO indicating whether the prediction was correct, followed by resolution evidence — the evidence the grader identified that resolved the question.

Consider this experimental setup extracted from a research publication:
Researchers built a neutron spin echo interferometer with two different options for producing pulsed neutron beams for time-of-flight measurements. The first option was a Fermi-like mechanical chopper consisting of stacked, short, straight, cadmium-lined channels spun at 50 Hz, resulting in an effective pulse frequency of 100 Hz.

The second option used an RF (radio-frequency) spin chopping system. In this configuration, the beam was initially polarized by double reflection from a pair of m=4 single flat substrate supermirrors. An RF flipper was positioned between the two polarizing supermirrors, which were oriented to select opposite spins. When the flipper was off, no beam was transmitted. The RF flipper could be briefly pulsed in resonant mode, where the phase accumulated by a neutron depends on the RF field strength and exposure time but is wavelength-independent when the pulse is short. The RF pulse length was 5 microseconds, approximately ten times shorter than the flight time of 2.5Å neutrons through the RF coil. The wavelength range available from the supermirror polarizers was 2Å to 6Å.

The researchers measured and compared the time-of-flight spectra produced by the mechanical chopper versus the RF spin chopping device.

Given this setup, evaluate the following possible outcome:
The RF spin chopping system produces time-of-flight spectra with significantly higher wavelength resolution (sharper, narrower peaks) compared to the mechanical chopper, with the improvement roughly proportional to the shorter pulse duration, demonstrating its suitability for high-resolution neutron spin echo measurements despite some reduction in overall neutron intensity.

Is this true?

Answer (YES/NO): NO